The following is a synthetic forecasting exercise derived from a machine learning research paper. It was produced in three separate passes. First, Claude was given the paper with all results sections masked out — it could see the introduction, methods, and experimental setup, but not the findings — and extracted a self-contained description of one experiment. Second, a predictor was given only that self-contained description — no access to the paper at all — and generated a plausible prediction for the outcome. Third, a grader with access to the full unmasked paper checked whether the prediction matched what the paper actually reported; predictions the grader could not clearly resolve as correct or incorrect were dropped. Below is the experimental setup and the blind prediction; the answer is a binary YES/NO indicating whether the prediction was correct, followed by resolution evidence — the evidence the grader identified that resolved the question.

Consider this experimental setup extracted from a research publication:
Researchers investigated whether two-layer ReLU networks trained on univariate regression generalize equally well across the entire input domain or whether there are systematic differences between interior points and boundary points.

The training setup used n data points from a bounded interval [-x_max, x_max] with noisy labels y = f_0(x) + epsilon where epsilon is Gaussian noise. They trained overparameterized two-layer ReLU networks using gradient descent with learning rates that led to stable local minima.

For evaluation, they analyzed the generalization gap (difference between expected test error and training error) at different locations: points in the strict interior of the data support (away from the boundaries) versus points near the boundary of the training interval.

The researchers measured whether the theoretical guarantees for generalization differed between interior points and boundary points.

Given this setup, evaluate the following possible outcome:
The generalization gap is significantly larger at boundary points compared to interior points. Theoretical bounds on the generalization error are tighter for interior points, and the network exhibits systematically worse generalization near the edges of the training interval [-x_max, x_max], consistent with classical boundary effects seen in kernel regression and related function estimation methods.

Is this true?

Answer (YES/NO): YES